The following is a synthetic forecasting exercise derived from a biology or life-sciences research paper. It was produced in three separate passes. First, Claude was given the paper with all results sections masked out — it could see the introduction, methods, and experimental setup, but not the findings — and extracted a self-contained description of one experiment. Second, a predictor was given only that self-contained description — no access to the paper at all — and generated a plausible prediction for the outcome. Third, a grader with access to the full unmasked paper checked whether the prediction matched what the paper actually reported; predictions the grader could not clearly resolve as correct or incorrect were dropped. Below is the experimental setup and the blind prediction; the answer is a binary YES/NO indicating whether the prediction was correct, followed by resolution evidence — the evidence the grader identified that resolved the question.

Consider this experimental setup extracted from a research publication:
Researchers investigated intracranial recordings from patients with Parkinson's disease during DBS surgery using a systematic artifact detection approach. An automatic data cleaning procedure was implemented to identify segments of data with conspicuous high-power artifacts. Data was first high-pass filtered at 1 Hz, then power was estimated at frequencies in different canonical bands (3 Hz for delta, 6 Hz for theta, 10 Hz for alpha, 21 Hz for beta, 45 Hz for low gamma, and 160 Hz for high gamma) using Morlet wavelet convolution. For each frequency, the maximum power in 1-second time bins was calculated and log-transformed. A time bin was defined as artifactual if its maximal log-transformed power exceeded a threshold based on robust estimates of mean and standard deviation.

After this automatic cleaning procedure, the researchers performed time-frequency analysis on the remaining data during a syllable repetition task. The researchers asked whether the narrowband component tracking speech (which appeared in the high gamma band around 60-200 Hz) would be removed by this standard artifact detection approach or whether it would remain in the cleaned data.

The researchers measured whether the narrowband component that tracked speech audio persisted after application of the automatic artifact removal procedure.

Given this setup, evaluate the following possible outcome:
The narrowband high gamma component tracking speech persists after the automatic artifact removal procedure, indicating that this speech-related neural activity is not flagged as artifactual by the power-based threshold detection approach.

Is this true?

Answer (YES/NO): YES